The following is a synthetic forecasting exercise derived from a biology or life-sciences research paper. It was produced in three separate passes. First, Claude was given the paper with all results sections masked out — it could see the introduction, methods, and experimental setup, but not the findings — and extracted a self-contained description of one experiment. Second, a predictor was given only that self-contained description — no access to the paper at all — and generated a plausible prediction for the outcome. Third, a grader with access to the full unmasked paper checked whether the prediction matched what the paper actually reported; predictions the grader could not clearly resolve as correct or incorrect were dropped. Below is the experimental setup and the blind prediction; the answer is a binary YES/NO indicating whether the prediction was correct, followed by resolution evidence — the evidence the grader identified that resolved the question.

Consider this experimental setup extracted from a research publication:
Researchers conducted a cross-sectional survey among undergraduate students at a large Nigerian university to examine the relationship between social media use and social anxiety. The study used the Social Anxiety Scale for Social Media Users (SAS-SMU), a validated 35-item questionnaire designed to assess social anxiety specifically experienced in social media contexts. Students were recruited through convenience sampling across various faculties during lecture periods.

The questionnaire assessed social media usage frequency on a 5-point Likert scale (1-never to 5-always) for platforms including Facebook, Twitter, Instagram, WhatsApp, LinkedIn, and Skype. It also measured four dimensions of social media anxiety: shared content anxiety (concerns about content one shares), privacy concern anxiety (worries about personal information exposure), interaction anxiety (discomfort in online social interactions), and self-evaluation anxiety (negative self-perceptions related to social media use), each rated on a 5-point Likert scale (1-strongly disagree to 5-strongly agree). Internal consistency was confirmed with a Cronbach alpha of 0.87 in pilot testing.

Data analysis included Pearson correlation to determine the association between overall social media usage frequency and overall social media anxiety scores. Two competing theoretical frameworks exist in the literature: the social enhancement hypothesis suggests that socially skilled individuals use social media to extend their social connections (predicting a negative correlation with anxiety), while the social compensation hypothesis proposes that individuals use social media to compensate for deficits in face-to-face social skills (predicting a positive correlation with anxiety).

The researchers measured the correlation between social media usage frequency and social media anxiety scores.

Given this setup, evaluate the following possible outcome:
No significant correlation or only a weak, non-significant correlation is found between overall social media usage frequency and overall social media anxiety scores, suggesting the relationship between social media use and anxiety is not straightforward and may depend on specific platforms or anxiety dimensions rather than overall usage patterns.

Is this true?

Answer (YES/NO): YES